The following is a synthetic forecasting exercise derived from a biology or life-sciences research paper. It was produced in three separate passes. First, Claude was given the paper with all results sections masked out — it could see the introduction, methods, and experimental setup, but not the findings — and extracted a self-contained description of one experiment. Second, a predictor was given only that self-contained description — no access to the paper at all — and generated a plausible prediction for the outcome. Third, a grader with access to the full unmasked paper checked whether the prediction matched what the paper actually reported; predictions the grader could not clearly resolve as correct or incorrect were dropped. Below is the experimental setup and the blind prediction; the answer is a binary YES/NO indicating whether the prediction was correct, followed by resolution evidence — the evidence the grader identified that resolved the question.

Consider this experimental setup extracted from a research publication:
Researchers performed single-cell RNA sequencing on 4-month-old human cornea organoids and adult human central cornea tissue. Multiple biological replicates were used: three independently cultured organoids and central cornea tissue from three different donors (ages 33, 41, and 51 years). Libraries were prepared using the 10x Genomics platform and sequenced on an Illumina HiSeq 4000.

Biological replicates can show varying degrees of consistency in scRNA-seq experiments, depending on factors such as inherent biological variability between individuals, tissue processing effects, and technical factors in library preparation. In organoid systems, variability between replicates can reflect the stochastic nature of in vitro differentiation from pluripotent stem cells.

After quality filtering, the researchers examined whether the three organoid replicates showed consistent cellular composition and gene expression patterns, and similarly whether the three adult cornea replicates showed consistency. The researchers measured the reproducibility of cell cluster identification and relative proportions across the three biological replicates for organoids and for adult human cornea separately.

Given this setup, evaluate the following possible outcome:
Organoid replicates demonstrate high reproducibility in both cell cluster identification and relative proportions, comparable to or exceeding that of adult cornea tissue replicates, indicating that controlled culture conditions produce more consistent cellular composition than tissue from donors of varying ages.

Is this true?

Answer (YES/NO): NO